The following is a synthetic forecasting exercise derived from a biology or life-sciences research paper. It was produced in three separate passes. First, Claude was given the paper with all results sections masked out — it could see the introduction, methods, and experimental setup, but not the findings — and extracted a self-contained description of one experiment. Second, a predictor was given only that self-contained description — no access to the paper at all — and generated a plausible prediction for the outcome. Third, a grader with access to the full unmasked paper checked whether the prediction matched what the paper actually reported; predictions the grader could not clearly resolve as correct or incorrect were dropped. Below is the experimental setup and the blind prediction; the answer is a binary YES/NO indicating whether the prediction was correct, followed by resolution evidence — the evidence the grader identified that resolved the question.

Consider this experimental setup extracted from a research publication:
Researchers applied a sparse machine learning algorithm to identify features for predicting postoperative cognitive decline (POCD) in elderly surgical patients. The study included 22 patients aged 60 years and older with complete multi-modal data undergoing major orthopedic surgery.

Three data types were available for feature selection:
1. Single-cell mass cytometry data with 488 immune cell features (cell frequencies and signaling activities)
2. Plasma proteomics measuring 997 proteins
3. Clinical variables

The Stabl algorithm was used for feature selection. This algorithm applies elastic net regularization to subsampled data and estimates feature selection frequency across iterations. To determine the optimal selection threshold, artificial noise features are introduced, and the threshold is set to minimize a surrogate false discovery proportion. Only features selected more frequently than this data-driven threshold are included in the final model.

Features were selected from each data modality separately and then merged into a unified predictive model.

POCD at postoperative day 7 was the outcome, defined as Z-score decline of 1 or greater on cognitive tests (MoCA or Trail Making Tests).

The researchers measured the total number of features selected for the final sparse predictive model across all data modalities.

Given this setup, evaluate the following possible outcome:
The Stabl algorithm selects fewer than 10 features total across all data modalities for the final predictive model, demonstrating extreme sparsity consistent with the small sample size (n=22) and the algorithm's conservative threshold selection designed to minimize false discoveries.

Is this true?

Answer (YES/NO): NO